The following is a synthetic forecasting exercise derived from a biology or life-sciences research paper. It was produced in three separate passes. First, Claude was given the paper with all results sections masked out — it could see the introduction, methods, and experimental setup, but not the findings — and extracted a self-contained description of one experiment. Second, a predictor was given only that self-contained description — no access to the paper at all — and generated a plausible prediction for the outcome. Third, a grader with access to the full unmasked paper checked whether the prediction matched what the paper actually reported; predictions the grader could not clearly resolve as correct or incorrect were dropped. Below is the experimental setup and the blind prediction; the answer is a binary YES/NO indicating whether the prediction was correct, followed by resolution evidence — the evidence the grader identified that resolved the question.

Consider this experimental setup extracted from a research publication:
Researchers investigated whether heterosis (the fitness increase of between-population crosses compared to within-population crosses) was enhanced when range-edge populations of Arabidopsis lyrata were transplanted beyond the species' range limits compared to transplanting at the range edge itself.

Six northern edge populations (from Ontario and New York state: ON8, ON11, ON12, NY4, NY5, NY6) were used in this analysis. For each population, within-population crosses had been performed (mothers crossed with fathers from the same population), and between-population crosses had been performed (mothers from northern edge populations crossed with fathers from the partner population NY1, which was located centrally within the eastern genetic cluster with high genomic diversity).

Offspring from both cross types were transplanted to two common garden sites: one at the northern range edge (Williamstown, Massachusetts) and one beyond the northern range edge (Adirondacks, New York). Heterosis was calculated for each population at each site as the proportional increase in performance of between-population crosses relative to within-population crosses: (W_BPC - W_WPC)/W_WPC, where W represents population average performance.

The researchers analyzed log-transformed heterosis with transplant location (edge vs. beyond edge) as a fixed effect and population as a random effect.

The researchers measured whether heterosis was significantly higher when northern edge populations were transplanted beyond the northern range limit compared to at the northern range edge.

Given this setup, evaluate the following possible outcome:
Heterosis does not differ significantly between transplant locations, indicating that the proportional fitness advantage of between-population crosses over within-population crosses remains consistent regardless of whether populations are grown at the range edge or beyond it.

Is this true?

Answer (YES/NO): YES